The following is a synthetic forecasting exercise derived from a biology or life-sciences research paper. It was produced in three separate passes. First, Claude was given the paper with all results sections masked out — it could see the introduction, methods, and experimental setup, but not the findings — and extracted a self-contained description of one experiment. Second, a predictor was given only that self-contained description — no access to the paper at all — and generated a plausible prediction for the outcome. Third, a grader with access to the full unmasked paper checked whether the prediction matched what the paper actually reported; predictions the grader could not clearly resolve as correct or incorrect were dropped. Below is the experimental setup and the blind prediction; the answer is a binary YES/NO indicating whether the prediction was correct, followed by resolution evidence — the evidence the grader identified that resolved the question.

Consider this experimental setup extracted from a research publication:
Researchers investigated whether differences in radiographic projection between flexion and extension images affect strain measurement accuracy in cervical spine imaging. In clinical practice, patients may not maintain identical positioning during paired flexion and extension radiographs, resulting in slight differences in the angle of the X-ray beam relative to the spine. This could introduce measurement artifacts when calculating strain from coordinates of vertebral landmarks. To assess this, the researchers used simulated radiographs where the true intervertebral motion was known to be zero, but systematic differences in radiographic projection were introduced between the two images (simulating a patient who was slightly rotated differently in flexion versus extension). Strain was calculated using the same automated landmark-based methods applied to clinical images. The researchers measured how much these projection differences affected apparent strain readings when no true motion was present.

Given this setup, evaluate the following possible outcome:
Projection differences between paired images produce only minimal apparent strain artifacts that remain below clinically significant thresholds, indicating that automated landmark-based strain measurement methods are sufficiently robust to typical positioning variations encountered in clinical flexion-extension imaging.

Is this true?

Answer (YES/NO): NO